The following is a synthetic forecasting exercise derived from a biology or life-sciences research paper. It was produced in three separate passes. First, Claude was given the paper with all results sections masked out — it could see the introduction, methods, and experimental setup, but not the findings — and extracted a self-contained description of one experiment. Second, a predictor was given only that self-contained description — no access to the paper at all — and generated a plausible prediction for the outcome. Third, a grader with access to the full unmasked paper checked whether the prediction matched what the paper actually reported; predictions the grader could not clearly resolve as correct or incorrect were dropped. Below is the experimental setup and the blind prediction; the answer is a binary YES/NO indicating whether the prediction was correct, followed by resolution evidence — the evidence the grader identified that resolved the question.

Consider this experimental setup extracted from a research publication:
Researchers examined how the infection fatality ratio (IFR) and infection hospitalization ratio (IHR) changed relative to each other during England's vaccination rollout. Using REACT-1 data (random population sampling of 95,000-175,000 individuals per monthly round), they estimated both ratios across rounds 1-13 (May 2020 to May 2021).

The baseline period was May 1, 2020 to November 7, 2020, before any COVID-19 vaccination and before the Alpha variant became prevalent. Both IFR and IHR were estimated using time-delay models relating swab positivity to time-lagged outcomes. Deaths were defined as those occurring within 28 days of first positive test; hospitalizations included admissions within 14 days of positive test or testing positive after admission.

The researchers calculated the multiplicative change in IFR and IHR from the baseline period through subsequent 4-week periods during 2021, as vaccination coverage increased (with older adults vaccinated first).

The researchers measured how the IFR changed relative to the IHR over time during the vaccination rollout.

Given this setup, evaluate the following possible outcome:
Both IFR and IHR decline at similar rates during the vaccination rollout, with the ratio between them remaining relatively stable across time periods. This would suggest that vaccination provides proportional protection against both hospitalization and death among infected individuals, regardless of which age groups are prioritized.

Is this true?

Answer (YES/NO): NO